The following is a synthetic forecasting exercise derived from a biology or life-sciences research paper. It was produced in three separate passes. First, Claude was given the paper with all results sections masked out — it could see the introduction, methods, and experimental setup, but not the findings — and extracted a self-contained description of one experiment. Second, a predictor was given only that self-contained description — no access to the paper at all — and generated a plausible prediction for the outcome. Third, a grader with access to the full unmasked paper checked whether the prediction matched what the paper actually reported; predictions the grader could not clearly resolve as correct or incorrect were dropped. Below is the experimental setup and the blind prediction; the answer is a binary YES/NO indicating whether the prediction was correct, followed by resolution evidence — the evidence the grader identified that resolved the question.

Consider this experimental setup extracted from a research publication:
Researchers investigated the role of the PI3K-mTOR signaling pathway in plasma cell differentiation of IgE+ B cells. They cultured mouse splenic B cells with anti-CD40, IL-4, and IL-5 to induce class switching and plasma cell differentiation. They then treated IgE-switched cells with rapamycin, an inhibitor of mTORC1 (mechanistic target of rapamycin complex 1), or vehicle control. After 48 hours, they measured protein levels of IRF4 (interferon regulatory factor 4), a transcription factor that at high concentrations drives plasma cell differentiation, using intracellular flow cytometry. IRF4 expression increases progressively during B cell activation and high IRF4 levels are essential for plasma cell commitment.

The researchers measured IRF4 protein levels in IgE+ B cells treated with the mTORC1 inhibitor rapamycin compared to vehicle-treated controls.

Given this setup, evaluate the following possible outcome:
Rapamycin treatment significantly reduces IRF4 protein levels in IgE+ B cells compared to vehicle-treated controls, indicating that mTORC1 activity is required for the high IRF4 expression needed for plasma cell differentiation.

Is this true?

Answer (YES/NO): YES